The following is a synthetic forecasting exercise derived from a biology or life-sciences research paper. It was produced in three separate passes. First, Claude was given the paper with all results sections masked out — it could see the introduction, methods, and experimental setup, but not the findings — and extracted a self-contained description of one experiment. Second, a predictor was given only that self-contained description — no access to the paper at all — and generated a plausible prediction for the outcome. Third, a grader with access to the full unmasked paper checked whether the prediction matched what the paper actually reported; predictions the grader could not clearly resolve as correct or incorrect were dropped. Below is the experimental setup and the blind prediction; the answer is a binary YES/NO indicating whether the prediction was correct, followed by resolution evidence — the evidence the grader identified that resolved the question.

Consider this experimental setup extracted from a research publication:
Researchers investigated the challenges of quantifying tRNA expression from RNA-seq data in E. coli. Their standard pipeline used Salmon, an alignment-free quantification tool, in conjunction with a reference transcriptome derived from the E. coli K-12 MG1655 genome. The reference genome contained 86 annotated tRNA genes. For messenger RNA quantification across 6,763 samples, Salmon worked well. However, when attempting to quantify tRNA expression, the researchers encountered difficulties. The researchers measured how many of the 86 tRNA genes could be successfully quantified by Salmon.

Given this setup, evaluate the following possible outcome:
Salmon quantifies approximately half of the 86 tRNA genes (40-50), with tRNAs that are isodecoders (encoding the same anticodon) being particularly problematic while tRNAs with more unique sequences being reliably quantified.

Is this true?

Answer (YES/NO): NO